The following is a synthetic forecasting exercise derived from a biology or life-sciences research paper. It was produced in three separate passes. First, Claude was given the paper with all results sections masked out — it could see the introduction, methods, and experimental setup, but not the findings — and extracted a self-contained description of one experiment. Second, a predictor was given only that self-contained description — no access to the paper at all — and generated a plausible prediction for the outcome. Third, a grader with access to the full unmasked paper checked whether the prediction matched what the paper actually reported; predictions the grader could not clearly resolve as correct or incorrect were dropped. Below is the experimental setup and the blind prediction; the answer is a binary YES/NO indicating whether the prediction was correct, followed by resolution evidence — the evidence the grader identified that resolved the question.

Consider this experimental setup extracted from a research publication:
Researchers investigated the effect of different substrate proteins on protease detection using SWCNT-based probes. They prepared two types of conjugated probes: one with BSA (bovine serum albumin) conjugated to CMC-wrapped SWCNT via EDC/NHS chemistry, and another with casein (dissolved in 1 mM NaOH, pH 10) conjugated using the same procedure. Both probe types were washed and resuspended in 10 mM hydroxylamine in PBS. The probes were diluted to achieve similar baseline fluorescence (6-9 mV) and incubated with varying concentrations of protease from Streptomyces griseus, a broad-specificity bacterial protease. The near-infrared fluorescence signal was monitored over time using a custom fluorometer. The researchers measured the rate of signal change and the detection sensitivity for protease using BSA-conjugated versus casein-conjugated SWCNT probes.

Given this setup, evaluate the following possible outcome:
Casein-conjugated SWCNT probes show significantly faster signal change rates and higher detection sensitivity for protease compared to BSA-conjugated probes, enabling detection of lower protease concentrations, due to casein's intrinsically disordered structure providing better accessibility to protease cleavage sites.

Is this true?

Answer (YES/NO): YES